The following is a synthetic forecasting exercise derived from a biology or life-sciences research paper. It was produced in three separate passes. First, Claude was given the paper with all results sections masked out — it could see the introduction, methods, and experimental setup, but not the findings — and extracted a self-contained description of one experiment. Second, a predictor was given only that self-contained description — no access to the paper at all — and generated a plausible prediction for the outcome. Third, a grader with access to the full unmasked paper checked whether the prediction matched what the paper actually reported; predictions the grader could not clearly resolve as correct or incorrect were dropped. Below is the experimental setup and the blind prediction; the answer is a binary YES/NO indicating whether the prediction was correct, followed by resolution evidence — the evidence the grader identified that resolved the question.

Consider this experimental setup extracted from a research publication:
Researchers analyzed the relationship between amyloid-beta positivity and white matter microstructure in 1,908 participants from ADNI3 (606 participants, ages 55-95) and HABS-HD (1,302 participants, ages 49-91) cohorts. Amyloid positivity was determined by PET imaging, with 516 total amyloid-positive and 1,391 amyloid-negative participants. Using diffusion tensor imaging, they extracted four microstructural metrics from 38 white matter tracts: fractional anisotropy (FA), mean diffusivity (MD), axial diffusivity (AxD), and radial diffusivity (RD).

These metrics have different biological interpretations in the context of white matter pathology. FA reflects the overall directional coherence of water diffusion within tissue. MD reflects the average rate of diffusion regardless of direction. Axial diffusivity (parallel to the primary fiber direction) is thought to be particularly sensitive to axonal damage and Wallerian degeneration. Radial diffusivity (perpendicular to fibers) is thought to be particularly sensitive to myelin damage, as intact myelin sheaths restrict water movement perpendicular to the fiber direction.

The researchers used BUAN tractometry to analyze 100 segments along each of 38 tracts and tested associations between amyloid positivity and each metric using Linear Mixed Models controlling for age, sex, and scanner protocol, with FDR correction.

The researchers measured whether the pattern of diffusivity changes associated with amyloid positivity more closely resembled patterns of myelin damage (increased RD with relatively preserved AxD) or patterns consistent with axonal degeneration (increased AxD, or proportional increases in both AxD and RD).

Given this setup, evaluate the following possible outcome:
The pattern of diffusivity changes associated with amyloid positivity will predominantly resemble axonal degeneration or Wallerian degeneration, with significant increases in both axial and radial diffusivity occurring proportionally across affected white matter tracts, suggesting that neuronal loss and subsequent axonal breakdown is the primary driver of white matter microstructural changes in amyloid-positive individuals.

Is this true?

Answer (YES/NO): NO